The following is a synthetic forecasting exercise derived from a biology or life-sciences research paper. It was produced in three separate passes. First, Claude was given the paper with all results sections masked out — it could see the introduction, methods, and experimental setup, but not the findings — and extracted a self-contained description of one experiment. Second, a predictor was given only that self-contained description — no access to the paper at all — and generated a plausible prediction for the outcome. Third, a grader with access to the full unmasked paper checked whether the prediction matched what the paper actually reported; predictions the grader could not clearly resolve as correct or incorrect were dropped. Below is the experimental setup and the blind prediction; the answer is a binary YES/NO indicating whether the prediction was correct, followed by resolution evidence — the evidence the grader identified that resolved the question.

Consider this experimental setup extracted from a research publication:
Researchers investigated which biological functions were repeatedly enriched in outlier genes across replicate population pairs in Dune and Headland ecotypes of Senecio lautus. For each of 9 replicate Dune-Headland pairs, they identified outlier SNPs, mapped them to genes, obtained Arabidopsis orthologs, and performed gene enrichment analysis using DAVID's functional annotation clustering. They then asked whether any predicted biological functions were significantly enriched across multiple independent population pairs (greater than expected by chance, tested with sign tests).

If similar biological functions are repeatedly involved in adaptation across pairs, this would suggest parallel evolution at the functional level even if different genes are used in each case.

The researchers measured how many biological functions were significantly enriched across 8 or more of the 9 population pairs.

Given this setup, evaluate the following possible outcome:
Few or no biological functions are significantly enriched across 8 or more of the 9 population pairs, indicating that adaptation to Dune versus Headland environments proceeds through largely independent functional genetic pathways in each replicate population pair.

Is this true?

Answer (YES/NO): NO